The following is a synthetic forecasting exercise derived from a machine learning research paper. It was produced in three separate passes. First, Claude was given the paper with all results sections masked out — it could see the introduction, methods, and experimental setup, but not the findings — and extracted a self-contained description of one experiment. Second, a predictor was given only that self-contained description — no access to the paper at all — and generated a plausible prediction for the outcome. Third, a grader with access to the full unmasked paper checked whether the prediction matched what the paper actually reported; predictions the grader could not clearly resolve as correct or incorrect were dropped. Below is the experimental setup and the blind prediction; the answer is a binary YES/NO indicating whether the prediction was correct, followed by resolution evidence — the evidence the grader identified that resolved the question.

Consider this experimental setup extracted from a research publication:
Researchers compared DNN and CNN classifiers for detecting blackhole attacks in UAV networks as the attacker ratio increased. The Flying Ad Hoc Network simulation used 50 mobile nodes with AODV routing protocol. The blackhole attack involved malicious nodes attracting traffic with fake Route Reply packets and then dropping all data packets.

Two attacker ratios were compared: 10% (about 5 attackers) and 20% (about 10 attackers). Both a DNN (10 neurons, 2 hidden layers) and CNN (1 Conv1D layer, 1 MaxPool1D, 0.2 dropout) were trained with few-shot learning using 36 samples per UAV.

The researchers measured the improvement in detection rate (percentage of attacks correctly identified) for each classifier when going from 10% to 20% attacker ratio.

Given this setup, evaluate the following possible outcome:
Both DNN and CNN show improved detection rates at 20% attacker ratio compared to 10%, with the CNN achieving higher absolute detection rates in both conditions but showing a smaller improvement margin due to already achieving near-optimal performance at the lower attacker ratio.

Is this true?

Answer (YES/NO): NO